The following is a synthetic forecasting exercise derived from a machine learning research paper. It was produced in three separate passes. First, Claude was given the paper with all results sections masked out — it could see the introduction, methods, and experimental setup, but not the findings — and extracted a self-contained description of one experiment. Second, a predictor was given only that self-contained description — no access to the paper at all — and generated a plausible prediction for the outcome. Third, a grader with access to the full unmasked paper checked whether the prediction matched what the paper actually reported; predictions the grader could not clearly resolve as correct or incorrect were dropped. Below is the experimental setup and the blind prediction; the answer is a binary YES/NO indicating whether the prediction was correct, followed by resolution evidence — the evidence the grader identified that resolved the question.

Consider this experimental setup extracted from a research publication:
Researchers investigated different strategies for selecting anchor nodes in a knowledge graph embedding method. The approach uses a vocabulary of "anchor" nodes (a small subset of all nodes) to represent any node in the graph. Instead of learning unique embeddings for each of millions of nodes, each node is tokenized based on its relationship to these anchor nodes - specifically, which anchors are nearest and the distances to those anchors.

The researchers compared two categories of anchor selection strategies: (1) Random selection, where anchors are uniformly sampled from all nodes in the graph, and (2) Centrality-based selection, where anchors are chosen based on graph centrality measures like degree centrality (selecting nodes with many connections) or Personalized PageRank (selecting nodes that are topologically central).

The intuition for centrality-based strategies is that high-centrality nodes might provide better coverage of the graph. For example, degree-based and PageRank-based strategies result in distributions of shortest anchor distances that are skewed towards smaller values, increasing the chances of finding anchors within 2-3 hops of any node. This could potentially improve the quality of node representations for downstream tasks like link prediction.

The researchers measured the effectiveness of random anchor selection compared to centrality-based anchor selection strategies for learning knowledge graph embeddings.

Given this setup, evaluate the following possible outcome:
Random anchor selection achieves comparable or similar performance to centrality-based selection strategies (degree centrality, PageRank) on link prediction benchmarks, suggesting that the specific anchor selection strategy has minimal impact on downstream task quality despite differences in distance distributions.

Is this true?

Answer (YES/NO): YES